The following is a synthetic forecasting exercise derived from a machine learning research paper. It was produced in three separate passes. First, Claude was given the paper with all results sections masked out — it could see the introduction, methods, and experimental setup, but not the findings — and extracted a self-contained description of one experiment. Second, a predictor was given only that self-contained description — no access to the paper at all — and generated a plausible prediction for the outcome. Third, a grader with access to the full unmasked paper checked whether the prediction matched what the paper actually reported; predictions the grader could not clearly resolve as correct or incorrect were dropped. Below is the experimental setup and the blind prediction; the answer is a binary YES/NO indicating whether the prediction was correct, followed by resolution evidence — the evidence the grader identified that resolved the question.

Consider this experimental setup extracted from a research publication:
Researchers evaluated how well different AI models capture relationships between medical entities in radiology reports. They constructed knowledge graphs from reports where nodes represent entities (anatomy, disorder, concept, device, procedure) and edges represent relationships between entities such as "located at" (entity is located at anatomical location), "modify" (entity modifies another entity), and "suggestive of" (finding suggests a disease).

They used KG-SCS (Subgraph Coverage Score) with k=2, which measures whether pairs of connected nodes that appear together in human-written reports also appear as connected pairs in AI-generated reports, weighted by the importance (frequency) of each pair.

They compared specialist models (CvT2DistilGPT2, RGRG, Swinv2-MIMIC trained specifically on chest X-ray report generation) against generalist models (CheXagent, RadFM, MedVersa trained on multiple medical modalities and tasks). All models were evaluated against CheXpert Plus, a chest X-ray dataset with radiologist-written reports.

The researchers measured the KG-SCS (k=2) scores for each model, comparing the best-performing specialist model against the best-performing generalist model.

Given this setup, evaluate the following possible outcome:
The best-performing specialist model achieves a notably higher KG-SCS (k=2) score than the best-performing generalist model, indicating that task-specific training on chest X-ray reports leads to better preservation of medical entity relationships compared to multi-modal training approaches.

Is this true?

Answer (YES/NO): NO